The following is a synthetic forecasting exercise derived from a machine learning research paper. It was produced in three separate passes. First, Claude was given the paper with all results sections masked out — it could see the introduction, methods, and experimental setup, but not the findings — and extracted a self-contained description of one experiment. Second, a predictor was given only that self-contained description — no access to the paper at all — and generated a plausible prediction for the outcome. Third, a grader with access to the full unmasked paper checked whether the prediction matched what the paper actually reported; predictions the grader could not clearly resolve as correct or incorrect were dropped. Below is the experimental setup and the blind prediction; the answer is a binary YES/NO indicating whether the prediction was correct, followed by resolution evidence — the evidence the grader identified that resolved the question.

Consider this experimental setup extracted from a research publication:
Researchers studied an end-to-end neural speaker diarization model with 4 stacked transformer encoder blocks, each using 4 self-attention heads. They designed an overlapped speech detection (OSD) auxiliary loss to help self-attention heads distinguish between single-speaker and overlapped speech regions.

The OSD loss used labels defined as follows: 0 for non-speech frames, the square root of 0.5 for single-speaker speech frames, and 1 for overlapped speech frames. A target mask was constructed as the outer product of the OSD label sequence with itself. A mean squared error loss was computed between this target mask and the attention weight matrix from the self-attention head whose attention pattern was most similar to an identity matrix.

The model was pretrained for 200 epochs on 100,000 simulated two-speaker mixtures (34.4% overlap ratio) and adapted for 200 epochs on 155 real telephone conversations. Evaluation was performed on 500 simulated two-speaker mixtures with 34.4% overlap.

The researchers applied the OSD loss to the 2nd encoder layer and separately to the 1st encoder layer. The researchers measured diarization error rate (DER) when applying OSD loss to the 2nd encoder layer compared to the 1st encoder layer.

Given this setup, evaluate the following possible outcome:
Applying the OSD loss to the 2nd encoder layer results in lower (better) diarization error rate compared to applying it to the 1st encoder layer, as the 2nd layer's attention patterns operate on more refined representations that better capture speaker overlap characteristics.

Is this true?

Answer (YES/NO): NO